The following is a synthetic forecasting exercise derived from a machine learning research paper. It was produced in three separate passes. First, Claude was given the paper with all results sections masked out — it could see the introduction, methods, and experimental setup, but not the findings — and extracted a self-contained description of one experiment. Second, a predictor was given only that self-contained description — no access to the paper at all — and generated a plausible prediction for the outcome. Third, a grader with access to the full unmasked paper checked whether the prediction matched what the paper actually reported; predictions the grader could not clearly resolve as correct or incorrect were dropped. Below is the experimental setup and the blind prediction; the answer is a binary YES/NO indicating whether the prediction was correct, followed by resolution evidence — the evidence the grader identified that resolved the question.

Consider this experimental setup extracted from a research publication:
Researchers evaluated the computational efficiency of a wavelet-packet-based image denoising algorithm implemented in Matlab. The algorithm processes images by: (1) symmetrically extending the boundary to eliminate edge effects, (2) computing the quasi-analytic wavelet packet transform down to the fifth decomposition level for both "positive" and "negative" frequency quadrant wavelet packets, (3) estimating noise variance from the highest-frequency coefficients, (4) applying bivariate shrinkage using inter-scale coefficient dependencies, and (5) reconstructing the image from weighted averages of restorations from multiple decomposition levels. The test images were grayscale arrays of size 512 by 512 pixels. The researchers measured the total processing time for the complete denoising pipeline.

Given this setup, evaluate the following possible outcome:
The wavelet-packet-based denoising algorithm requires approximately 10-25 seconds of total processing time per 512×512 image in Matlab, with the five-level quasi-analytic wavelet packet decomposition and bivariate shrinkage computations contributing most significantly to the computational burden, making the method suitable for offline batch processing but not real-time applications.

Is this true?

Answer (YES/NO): NO